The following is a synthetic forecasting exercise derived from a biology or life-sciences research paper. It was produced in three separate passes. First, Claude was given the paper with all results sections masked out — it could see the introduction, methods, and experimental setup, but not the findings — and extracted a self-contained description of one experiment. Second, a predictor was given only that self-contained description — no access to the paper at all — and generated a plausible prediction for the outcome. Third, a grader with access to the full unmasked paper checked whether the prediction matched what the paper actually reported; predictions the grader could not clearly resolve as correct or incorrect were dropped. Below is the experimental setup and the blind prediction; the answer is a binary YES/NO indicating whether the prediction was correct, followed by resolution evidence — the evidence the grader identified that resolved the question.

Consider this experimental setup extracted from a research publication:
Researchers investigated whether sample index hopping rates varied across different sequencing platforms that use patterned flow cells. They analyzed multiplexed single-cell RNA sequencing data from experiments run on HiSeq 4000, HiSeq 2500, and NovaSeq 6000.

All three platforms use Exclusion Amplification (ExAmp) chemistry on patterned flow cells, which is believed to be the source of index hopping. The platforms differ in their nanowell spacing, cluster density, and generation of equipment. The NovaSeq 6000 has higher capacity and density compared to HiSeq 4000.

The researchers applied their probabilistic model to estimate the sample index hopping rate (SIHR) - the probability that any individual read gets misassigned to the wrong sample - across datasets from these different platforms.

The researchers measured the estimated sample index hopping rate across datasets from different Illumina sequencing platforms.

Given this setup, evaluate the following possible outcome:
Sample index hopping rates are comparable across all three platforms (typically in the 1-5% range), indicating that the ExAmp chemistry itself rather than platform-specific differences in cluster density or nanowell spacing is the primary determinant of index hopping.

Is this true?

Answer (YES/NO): NO